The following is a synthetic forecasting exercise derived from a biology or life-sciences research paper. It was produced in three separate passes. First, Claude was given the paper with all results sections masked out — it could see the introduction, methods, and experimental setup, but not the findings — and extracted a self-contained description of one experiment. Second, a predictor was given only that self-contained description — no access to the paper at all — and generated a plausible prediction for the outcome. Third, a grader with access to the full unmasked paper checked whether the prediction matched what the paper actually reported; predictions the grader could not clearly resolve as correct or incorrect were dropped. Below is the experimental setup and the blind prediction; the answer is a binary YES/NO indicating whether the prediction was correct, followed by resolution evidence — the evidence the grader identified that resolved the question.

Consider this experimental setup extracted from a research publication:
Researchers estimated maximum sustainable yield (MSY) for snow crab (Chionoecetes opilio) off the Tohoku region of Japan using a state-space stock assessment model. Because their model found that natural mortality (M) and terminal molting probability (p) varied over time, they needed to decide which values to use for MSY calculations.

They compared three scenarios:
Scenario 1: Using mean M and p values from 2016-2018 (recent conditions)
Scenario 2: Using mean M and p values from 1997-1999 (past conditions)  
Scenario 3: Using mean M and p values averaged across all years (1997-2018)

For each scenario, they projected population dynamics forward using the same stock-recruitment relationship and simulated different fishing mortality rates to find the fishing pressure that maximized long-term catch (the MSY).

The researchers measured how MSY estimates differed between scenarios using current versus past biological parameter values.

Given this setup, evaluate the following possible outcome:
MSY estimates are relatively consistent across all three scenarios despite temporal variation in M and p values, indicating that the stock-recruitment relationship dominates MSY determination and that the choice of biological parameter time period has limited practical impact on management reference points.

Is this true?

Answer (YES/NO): NO